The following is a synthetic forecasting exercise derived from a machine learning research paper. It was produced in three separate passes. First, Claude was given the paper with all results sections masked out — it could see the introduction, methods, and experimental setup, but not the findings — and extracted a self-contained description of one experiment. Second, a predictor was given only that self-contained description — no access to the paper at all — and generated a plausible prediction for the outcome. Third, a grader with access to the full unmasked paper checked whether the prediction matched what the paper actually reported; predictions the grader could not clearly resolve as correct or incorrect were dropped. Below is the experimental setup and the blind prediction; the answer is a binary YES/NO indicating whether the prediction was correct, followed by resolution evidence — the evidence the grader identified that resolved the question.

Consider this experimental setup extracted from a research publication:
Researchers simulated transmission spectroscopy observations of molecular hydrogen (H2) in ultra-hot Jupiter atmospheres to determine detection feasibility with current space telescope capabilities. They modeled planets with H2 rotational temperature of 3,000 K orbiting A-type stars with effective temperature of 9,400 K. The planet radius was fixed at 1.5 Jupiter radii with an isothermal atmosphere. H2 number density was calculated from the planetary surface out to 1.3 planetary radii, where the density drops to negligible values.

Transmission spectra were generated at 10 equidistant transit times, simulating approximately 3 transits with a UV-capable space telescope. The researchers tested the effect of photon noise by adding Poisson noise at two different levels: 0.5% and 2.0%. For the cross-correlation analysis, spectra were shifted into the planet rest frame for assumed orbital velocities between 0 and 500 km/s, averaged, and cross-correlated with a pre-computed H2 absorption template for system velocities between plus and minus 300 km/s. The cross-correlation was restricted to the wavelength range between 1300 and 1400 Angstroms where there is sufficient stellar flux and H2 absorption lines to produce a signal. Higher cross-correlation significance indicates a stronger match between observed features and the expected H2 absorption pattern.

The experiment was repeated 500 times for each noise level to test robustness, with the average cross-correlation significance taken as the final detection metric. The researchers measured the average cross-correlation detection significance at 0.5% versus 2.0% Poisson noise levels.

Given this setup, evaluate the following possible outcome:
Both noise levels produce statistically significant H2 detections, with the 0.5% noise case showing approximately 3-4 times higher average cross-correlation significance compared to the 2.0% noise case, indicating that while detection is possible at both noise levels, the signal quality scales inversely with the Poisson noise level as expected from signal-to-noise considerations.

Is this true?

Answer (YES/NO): NO